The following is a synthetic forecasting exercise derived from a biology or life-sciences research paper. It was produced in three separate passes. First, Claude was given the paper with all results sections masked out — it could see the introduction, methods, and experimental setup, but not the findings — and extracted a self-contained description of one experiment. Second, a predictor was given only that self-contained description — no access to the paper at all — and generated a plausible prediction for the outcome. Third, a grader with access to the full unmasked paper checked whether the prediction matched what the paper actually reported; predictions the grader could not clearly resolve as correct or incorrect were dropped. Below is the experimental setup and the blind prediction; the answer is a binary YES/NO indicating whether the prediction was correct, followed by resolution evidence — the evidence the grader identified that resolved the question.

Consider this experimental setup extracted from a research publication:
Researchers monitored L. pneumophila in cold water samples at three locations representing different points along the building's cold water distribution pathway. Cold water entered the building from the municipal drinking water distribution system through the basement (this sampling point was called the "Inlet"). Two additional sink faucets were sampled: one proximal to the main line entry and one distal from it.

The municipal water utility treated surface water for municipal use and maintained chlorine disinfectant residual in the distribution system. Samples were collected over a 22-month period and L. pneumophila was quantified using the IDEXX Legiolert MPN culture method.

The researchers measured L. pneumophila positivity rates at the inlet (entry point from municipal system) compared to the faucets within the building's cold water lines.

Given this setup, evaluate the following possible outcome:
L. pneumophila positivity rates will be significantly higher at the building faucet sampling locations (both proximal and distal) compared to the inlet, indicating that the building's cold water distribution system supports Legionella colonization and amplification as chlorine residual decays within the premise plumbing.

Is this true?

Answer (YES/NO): YES